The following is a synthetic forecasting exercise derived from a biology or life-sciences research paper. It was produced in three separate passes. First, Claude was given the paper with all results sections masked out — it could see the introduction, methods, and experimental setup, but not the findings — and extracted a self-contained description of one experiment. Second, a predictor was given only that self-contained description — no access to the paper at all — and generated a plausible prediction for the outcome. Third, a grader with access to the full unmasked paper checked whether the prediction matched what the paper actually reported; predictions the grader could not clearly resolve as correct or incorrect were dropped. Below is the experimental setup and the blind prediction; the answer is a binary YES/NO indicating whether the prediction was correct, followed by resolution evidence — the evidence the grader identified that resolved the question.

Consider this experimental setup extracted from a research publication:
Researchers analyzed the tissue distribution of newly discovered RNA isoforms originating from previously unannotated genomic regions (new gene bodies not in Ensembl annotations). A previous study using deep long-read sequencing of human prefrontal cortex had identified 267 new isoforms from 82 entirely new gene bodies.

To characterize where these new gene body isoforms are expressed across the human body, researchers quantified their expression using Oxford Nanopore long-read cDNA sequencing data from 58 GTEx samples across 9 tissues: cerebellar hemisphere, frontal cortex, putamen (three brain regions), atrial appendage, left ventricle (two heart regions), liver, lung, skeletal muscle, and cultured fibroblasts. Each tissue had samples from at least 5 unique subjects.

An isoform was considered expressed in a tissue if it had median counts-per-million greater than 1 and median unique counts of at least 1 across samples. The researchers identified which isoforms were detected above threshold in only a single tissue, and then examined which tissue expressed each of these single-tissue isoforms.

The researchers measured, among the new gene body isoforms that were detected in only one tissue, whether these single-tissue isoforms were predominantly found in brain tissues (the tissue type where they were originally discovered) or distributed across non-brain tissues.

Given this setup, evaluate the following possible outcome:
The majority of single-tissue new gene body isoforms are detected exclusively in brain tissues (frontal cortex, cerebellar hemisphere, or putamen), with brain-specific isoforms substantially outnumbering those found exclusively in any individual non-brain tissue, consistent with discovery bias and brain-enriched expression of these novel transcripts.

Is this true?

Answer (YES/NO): YES